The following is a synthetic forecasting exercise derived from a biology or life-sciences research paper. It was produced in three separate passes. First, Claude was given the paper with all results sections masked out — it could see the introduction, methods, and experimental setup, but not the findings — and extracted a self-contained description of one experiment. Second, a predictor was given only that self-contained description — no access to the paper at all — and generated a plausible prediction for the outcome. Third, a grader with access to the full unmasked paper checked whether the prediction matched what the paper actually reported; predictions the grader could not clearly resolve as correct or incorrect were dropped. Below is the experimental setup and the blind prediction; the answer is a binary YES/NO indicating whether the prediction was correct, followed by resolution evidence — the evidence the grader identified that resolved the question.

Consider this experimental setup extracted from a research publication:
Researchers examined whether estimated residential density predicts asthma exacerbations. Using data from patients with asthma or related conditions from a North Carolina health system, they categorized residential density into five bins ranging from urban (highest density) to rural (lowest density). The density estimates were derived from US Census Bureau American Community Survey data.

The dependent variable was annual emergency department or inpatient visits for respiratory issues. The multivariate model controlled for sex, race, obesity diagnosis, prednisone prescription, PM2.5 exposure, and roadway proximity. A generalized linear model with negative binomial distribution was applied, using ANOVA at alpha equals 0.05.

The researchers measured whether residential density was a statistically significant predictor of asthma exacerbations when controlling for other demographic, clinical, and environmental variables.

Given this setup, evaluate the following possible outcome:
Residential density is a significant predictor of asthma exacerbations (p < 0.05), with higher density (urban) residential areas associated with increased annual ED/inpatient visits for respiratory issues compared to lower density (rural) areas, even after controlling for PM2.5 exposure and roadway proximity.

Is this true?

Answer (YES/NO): NO